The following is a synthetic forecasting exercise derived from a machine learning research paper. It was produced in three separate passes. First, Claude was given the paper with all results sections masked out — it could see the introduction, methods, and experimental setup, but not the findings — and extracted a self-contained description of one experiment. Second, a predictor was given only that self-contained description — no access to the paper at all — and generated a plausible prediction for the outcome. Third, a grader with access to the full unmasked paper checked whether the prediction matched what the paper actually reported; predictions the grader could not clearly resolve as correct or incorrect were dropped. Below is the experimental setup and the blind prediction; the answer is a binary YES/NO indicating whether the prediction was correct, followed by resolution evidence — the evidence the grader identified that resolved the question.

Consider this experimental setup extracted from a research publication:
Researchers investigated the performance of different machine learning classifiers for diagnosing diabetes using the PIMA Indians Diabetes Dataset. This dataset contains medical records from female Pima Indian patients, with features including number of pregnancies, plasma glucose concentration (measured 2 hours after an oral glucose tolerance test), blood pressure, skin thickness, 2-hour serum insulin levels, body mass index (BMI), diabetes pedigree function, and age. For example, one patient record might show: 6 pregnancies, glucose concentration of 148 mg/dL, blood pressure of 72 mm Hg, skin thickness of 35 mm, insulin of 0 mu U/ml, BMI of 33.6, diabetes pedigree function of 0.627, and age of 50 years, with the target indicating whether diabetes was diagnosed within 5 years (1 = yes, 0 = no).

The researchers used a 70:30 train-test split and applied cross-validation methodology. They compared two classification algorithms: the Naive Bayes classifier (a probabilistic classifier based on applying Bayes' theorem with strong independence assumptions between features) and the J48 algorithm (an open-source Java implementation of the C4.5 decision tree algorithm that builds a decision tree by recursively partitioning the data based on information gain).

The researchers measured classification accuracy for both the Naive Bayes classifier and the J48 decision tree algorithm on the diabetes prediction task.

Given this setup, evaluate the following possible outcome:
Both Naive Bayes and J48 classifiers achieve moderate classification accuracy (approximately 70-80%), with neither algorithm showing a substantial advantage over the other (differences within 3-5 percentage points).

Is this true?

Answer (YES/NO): YES